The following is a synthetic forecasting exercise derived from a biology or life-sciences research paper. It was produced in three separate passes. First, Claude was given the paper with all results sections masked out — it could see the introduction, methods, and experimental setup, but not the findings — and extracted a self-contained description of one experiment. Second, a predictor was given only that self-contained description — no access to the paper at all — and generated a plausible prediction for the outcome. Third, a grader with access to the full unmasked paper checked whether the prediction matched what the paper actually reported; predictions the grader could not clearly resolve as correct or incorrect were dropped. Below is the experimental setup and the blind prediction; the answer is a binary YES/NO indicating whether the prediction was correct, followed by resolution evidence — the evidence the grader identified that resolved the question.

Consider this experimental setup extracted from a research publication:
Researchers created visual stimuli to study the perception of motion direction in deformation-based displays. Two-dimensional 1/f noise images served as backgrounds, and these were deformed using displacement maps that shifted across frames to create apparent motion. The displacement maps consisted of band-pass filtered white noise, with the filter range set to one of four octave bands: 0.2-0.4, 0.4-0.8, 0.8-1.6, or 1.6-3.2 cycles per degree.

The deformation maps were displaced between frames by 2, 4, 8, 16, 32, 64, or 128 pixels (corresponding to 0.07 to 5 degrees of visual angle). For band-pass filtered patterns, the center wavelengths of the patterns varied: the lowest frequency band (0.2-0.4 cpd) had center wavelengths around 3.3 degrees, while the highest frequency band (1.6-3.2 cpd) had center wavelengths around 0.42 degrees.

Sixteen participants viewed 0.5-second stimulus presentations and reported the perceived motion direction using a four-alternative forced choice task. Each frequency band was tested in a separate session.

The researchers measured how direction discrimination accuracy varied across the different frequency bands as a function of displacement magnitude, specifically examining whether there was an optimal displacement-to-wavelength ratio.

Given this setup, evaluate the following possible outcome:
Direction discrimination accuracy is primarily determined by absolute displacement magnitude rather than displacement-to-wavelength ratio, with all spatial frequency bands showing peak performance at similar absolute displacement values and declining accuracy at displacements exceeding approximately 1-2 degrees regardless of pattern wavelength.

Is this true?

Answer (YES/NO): NO